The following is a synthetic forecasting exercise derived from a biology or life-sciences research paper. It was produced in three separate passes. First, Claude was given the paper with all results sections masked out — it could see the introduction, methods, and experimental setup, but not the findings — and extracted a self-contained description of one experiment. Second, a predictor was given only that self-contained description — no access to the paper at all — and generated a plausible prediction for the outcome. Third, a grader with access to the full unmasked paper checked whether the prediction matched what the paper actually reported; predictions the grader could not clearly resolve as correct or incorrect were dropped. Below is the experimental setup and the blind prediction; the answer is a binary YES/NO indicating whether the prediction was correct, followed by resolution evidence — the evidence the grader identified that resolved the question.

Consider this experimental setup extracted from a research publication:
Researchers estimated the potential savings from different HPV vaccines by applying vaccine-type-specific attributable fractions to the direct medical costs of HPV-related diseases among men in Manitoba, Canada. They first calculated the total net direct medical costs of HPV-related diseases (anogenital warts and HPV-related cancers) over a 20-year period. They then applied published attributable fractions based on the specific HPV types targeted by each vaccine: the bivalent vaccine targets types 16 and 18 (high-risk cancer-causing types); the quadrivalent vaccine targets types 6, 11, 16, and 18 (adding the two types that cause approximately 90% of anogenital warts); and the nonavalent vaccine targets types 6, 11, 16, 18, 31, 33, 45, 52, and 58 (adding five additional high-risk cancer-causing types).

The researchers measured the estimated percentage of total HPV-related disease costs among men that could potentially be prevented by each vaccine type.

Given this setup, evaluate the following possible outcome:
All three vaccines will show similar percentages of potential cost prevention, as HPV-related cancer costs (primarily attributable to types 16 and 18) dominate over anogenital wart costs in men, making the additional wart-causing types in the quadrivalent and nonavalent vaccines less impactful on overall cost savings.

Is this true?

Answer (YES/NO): NO